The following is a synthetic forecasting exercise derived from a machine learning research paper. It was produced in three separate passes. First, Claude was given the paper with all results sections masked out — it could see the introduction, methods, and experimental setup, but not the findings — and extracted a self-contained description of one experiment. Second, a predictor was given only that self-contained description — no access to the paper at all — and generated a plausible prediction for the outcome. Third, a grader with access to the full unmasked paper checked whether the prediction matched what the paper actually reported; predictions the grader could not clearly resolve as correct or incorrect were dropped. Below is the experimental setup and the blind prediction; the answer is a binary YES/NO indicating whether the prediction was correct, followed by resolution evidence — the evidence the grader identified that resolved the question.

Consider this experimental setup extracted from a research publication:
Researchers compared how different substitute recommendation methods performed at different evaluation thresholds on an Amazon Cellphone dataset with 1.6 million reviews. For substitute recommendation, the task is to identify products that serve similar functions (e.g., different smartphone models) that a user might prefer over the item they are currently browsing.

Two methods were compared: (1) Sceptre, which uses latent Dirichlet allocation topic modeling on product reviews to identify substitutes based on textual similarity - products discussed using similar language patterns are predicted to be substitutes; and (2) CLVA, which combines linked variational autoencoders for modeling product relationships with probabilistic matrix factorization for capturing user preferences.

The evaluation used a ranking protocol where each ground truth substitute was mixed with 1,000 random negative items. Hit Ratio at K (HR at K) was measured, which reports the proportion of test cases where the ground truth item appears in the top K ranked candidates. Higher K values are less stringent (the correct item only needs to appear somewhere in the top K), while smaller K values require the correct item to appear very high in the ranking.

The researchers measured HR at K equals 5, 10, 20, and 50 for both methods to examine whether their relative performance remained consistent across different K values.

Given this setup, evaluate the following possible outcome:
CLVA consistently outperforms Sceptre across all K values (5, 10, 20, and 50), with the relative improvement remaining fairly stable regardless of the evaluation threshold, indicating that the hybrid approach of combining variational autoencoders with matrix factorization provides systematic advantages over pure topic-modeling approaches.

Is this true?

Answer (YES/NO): NO